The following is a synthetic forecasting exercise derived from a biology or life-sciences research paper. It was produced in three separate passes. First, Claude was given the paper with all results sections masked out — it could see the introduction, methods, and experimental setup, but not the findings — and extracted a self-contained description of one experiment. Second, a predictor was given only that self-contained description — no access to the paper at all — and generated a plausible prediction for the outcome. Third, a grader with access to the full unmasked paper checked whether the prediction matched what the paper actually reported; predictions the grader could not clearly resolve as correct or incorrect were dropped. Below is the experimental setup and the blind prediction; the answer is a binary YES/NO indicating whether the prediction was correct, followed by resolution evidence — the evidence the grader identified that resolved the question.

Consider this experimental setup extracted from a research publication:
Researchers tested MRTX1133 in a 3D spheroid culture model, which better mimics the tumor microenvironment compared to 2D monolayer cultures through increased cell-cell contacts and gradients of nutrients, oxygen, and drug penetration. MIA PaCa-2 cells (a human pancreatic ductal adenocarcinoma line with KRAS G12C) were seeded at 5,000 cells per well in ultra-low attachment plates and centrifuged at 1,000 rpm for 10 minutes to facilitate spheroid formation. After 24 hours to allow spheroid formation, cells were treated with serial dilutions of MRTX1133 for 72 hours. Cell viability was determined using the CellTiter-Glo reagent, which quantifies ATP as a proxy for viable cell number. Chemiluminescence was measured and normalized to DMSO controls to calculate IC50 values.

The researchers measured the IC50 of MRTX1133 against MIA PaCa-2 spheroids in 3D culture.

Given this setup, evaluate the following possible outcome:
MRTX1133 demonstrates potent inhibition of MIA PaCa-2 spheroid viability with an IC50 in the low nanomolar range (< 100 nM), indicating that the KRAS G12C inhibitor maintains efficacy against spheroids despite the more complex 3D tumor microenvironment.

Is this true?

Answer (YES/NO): NO